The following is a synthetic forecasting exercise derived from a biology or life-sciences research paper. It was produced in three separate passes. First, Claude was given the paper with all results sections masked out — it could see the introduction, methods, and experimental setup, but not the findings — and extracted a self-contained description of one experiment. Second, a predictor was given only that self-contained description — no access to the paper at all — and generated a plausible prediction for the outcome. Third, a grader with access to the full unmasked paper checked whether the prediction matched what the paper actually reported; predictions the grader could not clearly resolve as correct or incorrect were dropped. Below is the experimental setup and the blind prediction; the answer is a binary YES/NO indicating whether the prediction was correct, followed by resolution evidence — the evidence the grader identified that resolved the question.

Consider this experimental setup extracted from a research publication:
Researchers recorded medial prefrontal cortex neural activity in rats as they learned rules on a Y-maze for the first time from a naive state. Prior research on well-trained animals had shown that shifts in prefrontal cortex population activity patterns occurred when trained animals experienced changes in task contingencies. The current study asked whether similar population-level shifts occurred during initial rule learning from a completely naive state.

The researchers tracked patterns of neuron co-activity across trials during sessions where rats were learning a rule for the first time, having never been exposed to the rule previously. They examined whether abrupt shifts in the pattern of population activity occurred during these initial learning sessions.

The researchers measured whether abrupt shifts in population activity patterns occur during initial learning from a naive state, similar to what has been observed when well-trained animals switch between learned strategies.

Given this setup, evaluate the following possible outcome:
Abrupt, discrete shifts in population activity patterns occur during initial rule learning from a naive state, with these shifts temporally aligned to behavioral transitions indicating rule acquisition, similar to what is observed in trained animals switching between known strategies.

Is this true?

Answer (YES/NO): YES